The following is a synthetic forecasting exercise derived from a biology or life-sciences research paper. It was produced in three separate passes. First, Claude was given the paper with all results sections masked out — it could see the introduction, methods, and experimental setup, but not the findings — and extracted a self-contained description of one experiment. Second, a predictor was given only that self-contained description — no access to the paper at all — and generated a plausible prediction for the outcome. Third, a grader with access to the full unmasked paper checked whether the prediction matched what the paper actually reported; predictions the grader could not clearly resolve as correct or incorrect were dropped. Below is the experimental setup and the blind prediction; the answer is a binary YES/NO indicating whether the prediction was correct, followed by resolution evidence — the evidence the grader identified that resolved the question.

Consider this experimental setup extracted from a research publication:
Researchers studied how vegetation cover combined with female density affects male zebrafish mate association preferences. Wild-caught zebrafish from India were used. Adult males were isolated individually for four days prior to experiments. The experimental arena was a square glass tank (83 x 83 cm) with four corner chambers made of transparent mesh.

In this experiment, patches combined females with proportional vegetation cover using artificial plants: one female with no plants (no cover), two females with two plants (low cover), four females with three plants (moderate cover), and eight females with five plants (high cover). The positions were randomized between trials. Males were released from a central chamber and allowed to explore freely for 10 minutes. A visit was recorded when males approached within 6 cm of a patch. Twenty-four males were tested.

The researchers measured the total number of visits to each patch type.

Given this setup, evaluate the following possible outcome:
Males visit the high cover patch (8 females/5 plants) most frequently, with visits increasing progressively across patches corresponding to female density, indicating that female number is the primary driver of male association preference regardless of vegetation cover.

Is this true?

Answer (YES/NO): NO